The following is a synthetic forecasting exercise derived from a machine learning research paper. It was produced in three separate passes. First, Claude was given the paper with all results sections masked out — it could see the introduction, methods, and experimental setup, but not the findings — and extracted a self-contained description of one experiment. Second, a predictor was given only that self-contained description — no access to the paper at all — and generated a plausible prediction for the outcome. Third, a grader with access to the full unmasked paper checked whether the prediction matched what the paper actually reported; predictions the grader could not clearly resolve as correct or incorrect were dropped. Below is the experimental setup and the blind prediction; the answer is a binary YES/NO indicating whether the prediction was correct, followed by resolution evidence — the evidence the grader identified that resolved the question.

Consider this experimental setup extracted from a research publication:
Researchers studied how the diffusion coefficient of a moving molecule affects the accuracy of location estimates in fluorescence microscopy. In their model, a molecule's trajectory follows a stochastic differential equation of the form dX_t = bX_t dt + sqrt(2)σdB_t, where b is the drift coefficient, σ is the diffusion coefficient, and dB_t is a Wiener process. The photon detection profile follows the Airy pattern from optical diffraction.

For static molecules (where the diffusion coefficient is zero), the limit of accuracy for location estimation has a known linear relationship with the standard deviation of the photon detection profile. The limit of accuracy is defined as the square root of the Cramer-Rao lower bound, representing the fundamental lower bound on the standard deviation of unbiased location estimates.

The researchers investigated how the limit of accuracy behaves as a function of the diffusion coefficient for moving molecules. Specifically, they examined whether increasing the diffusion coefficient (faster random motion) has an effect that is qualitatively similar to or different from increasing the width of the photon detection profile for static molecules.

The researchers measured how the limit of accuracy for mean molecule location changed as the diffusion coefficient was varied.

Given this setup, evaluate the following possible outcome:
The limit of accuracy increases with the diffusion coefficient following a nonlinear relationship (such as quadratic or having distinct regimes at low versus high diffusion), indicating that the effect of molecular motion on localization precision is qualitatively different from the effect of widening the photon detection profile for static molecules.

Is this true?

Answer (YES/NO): NO